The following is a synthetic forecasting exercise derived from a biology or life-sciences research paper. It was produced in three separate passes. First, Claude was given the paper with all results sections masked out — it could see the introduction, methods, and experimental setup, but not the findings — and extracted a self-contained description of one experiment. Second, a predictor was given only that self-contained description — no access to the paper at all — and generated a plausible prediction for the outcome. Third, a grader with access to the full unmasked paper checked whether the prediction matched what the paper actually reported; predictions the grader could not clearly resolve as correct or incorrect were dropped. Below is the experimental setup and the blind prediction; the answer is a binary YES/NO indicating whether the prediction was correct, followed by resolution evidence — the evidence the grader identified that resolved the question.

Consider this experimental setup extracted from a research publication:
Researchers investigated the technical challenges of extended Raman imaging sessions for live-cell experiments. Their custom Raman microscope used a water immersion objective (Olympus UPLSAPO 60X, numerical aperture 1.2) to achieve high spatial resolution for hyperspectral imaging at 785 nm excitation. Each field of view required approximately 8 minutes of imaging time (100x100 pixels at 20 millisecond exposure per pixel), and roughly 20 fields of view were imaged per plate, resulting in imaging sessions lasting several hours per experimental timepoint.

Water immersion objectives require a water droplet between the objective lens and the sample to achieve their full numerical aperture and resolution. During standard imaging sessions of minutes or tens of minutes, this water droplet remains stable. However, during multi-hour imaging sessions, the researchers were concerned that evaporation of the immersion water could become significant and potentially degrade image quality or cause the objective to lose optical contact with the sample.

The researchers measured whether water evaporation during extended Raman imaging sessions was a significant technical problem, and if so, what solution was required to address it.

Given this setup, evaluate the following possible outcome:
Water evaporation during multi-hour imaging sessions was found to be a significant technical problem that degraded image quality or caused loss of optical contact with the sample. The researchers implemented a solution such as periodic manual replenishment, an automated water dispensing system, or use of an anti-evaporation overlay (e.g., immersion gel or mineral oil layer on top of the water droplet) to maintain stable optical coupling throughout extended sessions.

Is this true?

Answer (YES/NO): YES